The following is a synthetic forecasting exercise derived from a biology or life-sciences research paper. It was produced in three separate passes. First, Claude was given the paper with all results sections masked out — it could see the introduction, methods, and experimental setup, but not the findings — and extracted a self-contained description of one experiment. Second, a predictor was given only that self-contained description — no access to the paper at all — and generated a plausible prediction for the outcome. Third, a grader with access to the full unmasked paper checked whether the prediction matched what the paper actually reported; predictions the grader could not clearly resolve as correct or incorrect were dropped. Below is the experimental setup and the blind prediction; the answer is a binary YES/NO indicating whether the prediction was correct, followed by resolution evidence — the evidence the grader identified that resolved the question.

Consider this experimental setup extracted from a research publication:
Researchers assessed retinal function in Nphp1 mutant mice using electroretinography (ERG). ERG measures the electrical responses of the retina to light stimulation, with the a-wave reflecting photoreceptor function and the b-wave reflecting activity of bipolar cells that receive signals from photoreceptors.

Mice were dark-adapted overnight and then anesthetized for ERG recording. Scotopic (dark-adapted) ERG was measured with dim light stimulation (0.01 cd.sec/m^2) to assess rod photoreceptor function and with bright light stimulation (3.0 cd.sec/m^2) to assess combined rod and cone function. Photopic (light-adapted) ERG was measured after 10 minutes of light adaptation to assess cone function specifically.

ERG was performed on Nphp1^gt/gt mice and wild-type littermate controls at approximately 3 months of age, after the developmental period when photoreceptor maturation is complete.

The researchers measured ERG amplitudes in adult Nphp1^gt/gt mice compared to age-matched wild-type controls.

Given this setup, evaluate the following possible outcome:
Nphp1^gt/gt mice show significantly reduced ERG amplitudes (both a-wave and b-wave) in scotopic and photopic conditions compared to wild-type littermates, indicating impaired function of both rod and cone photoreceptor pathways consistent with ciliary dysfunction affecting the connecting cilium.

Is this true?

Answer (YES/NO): NO